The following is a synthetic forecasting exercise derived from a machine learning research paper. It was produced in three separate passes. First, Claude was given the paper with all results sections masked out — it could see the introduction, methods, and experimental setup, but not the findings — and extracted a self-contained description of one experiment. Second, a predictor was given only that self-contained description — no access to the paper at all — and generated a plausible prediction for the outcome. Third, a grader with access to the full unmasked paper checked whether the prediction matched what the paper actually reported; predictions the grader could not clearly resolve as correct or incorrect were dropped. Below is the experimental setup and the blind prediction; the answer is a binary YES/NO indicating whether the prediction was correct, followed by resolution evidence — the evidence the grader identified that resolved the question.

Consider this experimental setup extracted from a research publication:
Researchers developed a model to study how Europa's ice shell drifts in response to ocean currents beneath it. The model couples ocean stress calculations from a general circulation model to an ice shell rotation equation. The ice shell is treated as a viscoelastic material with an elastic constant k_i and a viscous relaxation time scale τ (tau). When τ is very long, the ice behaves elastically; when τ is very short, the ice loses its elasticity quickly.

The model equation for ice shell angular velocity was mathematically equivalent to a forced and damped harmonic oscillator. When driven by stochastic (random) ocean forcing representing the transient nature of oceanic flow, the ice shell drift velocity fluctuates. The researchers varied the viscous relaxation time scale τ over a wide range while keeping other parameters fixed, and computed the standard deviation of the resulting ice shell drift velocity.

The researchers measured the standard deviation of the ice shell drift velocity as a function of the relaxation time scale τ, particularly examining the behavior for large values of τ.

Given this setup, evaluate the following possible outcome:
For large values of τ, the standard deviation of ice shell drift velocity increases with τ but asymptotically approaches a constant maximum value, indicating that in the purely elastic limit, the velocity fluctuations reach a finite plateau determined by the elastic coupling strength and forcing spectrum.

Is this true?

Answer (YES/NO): NO